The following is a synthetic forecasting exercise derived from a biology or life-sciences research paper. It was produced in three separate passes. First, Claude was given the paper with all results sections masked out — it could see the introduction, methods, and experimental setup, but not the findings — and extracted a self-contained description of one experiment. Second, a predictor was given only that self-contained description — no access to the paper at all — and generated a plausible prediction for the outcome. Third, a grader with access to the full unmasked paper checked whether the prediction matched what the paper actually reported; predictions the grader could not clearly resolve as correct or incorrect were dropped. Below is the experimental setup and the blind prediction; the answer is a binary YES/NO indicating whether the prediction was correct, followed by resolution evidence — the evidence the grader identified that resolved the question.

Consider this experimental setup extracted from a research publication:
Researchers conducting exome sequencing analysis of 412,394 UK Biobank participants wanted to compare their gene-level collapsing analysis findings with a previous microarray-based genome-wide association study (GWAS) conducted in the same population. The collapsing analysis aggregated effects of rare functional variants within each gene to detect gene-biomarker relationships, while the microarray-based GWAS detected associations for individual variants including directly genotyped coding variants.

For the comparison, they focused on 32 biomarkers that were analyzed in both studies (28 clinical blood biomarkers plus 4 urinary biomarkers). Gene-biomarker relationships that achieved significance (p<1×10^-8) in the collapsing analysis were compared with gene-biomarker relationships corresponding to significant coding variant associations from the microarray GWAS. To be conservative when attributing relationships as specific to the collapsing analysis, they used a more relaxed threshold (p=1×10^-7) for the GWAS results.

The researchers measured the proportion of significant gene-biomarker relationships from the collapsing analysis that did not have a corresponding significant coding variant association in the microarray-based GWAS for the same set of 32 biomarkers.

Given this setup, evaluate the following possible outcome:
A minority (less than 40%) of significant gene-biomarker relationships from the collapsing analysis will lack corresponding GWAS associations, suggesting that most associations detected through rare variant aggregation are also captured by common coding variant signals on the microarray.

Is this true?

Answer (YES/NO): NO